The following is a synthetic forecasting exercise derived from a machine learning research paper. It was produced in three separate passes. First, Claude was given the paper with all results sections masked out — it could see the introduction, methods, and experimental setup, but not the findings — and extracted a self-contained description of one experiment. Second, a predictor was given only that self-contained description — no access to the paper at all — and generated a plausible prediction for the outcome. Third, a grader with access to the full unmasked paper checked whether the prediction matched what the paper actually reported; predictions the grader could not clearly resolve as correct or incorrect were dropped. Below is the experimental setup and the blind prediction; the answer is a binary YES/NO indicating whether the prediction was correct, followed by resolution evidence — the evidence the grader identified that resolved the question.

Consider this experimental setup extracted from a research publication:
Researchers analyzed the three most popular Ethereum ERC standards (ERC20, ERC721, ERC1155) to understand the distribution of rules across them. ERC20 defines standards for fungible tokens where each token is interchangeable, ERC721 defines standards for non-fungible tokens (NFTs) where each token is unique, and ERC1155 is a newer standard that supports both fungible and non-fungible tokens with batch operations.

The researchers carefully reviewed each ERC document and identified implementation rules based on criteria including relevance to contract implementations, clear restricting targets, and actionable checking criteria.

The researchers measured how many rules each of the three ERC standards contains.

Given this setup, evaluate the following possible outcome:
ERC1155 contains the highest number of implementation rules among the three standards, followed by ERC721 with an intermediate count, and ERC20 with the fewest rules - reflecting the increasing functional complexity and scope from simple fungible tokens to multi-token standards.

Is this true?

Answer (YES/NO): NO